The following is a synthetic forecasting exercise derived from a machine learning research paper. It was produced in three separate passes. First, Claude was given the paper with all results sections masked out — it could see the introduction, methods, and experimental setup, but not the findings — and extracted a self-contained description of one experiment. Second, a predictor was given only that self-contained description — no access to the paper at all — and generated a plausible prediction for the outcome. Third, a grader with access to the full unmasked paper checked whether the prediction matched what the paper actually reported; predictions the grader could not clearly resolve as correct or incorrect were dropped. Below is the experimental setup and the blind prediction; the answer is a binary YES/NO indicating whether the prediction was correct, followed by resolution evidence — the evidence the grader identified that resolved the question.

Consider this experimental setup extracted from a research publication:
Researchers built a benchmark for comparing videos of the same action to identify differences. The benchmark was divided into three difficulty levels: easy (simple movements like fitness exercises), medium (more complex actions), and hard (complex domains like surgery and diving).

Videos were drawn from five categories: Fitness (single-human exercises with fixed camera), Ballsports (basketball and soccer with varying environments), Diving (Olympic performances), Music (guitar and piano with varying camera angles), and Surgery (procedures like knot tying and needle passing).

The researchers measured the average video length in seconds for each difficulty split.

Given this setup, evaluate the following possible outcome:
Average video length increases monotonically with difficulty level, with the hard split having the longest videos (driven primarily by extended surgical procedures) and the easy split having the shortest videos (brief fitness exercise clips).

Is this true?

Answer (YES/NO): YES